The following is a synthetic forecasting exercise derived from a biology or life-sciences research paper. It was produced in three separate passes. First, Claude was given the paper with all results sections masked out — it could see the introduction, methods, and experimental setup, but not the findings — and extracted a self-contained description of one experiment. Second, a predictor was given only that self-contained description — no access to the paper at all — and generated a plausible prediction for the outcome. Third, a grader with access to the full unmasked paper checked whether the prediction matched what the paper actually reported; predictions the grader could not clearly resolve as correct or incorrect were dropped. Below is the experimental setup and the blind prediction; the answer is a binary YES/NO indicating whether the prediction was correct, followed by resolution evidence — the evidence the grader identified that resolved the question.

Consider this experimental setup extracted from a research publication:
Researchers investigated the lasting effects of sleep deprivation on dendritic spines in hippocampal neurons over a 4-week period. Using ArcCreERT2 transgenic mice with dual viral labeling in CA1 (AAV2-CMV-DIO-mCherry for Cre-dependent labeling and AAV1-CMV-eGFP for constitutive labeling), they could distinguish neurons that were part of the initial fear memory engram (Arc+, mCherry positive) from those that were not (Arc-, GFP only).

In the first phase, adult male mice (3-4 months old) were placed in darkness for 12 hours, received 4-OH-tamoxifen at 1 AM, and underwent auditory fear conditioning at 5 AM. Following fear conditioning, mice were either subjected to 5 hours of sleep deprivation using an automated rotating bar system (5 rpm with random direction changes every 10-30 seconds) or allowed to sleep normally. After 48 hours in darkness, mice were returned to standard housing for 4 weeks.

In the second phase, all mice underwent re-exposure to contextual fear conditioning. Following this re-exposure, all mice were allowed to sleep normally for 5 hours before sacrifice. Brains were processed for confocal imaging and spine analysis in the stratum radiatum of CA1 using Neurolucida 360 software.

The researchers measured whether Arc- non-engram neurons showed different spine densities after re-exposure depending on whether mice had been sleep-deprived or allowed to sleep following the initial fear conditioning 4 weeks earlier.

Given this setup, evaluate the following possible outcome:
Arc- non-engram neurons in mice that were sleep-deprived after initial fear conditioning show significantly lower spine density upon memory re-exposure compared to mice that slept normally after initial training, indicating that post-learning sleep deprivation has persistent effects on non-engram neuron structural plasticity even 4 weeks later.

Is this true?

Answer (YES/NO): YES